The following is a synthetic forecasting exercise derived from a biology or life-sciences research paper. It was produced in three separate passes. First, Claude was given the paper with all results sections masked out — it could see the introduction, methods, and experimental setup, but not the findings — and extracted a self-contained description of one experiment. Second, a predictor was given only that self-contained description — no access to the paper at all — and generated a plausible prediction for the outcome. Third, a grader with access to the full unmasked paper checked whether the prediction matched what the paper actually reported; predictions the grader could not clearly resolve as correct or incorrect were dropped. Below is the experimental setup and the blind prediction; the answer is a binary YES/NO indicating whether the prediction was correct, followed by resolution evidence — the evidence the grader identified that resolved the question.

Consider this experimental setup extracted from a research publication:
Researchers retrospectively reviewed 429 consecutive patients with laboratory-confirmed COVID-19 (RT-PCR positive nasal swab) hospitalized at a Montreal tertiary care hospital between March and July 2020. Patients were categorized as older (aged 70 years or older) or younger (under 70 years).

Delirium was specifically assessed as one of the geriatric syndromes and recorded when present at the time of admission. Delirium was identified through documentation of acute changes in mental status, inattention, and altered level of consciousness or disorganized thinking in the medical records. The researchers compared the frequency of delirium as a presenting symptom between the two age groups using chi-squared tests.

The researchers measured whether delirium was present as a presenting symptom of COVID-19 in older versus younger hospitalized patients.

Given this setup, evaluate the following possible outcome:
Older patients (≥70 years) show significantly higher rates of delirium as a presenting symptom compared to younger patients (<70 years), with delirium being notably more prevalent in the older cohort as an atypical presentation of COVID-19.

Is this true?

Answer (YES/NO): YES